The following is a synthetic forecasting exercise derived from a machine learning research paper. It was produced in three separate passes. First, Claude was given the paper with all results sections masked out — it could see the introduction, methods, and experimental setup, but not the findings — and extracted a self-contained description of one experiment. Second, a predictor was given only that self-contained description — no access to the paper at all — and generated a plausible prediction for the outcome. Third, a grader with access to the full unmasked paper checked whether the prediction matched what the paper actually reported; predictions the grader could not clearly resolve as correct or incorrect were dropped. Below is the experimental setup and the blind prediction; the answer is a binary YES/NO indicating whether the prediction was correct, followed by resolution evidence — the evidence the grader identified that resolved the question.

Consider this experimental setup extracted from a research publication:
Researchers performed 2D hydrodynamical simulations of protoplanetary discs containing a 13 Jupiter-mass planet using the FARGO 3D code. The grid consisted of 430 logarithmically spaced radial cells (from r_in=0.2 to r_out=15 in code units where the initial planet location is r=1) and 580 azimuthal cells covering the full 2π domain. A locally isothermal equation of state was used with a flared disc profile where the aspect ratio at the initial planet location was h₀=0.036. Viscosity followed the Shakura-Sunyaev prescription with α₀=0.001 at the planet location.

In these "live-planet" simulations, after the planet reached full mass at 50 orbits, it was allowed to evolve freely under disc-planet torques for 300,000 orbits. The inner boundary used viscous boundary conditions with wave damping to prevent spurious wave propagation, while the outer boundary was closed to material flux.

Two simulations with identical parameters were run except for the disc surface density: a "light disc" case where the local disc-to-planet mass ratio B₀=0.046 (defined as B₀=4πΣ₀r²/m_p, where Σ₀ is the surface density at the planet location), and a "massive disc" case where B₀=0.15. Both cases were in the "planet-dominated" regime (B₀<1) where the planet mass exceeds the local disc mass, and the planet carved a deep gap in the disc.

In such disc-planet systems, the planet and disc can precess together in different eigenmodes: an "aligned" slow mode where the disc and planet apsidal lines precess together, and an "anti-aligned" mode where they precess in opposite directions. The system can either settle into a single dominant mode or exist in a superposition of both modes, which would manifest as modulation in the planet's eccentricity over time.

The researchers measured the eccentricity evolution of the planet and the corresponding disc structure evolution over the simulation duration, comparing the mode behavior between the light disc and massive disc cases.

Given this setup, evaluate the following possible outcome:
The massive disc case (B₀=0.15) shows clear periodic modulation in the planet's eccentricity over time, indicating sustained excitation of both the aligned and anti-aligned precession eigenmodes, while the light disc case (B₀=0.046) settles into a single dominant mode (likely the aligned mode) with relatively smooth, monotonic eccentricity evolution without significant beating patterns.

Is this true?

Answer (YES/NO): YES